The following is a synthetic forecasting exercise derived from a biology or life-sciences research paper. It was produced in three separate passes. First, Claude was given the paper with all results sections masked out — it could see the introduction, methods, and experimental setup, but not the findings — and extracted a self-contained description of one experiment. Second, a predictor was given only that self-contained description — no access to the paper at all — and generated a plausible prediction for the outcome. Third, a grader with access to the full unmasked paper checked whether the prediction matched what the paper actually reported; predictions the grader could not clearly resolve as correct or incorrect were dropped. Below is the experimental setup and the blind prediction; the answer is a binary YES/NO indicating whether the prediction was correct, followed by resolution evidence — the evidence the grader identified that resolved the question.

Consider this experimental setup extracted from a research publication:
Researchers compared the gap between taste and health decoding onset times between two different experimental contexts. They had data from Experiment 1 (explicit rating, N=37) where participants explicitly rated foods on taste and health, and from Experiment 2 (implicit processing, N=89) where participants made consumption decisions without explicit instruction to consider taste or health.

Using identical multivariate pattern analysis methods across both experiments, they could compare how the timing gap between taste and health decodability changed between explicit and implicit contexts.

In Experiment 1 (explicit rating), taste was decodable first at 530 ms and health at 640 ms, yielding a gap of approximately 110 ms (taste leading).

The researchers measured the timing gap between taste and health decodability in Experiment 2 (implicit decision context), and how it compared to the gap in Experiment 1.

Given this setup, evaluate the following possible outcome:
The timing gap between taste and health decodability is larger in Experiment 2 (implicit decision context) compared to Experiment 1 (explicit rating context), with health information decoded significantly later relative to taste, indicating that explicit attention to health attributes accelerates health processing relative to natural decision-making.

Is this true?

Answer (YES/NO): NO